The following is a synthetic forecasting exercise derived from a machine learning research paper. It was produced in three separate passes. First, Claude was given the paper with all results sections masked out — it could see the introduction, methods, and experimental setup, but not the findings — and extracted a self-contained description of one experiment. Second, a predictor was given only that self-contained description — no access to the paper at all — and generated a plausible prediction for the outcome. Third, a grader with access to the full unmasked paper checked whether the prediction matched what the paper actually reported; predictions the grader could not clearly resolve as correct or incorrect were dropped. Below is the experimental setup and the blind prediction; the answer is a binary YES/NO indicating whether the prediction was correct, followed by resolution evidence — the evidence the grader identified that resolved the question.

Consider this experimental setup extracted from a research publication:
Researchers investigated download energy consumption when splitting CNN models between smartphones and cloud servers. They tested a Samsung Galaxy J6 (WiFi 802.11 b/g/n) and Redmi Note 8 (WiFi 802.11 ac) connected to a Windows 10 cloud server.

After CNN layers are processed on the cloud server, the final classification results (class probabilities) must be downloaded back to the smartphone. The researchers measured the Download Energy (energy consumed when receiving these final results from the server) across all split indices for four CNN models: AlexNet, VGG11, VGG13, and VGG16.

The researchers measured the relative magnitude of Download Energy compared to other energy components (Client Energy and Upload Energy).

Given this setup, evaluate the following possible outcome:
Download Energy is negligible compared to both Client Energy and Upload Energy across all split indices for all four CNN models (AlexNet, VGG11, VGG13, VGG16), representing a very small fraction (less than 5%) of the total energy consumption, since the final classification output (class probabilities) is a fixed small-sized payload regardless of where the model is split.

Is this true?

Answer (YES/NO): YES